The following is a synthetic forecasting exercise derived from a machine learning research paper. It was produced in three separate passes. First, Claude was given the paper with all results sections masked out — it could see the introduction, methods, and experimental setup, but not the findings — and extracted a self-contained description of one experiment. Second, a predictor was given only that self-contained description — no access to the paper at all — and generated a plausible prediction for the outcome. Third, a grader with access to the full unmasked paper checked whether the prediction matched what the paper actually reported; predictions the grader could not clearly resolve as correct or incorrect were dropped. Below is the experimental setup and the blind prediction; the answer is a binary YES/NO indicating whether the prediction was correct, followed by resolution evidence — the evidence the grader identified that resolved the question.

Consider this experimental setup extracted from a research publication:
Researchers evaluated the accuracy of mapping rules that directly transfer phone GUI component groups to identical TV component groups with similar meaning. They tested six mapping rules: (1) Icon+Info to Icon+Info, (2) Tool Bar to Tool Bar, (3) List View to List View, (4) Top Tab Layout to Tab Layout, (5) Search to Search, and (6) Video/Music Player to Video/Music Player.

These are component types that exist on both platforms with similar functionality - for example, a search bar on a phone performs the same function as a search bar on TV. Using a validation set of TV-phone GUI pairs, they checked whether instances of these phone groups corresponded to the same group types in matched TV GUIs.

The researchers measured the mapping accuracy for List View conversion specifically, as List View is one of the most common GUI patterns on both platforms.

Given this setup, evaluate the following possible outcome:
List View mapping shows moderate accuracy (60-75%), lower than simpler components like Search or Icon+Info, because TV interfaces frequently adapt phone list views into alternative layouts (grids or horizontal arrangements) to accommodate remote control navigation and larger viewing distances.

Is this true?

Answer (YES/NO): NO